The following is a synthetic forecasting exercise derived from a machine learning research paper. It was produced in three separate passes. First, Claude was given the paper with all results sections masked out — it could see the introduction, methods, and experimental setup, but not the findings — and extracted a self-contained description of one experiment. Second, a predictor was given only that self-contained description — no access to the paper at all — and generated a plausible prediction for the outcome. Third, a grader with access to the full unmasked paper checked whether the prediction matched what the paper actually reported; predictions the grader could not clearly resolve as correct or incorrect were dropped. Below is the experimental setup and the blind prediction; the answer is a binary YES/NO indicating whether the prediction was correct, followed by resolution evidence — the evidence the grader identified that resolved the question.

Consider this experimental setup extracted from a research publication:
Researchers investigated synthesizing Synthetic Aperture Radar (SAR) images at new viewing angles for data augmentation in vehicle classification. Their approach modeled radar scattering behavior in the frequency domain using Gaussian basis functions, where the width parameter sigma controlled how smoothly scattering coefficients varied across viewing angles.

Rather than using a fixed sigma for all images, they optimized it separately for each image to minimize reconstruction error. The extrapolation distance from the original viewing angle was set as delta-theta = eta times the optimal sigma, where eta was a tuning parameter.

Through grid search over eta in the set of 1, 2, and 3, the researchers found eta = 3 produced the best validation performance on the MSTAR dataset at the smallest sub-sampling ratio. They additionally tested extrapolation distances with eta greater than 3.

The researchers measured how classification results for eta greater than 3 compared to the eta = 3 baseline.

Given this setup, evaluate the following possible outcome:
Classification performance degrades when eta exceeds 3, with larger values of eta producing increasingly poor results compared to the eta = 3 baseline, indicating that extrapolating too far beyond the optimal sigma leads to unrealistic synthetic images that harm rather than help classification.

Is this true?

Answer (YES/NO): NO